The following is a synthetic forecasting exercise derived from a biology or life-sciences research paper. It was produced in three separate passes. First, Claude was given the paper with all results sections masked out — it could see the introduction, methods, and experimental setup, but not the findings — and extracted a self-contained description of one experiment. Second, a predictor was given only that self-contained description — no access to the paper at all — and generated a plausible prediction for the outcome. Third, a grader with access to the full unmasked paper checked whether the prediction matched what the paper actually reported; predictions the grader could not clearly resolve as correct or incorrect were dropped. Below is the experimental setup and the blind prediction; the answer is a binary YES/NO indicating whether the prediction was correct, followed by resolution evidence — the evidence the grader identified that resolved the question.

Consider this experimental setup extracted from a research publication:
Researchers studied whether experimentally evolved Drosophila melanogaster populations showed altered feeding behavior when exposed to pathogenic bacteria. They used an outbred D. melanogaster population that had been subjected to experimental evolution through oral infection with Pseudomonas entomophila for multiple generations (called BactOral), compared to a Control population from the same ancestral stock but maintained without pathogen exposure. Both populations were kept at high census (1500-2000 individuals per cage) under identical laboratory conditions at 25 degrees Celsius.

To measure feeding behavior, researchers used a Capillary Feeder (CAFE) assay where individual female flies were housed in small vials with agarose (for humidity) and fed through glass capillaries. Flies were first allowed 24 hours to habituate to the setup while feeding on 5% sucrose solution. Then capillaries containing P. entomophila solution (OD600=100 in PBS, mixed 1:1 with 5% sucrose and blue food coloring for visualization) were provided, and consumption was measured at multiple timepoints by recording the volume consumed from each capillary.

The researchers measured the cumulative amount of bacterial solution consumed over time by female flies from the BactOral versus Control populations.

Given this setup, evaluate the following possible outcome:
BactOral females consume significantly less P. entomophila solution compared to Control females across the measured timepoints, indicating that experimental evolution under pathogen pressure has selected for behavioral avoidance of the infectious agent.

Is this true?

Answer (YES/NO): NO